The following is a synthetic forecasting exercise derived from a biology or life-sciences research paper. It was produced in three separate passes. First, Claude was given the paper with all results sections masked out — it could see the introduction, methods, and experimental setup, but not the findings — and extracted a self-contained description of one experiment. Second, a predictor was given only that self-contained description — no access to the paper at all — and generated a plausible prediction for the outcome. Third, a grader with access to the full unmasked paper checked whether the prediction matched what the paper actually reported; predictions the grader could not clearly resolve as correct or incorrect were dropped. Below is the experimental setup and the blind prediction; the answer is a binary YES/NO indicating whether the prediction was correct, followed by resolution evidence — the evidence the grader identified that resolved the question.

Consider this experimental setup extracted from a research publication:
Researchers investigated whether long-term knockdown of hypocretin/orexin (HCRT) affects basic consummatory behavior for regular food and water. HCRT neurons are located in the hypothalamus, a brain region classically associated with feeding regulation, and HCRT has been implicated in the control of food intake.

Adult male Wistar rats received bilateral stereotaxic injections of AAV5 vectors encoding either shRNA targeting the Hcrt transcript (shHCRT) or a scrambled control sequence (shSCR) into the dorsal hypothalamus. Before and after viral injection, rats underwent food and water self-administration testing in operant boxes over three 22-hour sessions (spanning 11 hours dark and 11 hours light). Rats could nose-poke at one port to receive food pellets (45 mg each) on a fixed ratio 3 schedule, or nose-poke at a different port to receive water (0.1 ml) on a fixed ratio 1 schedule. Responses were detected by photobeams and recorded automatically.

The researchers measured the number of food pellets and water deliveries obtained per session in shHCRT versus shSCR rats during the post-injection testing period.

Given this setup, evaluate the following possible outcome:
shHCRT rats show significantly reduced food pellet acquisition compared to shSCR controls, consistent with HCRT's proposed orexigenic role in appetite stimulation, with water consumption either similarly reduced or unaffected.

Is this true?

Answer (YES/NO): NO